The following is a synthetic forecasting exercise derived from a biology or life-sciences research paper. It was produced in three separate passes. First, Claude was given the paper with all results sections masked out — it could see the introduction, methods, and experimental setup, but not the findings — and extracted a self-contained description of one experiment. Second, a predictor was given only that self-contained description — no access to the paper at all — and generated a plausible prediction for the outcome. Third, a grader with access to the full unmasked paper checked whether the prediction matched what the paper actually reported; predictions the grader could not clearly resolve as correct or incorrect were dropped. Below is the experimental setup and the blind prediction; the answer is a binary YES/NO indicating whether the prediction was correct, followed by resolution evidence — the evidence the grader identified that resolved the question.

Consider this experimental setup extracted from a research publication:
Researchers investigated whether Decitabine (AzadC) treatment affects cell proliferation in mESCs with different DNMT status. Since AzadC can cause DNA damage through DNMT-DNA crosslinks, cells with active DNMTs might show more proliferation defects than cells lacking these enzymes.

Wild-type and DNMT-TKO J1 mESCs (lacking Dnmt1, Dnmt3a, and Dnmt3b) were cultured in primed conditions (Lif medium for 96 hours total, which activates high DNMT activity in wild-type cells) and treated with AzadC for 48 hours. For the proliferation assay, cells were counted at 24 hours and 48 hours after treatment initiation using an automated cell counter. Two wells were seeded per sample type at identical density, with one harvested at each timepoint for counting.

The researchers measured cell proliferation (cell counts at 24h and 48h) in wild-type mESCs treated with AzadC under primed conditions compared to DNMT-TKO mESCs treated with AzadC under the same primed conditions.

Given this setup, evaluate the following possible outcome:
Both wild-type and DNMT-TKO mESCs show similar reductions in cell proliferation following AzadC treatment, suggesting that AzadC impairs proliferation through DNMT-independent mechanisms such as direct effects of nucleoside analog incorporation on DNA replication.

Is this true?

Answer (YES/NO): NO